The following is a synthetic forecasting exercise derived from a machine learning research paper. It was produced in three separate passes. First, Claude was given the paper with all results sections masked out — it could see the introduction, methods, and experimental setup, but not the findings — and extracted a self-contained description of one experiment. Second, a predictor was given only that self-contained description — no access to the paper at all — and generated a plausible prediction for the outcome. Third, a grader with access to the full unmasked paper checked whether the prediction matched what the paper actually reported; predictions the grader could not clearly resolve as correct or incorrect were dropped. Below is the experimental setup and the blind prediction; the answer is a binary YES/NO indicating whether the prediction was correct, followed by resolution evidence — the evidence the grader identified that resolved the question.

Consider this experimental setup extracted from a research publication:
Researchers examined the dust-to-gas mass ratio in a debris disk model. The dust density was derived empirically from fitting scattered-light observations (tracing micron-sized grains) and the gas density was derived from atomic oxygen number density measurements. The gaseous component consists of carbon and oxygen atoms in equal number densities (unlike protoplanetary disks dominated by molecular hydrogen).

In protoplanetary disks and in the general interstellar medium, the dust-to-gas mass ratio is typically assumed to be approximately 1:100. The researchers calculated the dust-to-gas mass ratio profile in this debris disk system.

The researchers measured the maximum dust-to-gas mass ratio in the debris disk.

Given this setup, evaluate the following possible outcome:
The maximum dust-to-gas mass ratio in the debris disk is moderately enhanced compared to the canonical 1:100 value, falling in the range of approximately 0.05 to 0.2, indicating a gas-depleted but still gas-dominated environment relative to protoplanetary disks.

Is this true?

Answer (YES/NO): NO